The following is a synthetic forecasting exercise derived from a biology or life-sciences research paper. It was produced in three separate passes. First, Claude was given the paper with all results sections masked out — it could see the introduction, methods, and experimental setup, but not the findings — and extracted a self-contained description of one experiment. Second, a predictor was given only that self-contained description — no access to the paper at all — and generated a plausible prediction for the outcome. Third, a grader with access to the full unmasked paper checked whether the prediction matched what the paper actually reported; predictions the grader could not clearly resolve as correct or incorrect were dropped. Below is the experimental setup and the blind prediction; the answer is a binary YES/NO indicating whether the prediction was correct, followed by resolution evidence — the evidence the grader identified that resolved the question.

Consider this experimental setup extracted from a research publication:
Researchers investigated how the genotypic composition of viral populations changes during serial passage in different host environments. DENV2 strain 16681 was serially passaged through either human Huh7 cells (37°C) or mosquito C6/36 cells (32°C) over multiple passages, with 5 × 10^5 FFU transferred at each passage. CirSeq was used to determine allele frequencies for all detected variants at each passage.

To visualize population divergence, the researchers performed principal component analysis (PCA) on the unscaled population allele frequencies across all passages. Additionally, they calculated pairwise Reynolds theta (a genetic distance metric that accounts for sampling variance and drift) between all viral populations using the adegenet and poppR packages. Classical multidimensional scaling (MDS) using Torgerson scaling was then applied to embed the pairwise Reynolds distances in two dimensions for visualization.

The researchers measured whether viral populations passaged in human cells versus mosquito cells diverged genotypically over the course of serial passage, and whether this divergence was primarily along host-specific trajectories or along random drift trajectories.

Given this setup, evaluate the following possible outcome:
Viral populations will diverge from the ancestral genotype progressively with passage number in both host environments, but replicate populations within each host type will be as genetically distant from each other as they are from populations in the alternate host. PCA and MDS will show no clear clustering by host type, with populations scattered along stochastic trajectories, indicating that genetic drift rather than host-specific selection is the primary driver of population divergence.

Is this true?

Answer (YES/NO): NO